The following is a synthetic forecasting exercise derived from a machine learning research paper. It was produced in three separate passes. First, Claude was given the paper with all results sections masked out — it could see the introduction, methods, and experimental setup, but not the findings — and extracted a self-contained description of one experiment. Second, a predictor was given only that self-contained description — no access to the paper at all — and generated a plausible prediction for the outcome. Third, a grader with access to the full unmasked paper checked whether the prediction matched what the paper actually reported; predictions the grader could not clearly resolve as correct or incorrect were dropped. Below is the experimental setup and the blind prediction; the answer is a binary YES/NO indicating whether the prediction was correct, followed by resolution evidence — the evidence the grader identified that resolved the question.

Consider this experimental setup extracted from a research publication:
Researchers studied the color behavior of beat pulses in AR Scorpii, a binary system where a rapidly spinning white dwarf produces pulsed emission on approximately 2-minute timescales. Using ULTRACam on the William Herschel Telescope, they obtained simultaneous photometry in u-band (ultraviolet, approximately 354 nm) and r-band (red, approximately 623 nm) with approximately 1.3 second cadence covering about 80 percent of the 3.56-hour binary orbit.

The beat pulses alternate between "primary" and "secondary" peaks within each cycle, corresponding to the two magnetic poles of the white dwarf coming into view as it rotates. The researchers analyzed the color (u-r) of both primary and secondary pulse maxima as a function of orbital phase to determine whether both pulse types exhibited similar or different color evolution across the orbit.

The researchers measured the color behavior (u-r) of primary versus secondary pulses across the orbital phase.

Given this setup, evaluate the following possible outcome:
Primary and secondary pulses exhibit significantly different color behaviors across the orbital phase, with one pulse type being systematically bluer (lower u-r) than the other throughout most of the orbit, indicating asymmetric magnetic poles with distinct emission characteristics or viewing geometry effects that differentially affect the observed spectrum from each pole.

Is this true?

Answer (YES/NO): NO